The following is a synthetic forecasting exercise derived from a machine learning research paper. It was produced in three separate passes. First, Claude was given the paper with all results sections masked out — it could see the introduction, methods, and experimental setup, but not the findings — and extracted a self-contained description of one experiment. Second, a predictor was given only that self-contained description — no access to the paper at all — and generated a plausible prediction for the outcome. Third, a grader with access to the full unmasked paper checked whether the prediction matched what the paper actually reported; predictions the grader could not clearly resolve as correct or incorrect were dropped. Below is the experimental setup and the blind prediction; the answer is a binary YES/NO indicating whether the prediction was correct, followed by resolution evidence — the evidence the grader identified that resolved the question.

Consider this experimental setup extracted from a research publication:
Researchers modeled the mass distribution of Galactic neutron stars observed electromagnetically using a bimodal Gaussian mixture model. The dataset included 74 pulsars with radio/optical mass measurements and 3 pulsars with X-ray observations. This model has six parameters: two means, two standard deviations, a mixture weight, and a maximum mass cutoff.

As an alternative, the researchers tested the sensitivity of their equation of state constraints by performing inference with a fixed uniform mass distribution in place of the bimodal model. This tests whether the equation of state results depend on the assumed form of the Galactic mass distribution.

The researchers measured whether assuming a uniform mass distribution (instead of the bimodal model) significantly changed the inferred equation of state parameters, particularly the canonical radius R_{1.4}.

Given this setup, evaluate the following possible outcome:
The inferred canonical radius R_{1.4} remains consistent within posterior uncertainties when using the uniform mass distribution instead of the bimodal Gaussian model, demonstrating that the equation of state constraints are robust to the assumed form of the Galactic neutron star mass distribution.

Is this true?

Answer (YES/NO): YES